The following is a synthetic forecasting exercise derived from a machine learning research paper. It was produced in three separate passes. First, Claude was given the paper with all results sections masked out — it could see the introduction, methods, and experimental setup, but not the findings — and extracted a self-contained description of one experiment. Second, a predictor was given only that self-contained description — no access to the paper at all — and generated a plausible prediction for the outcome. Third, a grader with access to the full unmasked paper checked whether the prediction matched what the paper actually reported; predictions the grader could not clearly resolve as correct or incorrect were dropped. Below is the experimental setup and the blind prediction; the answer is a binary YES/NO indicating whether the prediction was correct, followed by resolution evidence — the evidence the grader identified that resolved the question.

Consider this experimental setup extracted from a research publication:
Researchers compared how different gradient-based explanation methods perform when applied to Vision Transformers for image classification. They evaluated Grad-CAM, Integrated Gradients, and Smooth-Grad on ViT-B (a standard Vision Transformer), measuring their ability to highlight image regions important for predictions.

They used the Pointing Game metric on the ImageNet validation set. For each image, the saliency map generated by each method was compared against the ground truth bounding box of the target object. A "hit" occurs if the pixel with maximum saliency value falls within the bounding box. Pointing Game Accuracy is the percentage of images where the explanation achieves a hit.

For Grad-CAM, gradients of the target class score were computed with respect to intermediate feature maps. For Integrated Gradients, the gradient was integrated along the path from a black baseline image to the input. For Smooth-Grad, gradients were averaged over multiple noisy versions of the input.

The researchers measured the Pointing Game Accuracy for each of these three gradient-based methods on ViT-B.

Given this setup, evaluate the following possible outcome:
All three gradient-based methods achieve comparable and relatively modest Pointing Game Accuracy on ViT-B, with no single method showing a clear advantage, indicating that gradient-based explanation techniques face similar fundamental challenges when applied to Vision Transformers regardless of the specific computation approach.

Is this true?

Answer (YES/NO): NO